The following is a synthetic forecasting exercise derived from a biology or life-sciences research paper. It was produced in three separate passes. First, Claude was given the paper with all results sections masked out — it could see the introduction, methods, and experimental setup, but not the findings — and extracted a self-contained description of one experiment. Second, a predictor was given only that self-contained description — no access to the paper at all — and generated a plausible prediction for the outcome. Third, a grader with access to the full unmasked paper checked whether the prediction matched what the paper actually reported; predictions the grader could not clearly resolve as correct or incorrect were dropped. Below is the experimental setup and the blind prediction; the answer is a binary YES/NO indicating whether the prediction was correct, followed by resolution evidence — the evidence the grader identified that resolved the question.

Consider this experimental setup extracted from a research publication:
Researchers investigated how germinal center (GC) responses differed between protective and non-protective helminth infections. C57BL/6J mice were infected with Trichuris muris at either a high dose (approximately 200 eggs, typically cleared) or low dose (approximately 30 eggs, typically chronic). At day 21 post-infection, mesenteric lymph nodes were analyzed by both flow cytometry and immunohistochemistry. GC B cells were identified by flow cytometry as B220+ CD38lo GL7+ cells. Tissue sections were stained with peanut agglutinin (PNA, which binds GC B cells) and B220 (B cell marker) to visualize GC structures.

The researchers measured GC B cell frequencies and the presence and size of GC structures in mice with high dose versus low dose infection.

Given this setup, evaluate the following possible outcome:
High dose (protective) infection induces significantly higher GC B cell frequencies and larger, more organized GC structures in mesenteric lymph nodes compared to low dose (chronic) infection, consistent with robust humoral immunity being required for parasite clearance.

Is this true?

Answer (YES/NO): YES